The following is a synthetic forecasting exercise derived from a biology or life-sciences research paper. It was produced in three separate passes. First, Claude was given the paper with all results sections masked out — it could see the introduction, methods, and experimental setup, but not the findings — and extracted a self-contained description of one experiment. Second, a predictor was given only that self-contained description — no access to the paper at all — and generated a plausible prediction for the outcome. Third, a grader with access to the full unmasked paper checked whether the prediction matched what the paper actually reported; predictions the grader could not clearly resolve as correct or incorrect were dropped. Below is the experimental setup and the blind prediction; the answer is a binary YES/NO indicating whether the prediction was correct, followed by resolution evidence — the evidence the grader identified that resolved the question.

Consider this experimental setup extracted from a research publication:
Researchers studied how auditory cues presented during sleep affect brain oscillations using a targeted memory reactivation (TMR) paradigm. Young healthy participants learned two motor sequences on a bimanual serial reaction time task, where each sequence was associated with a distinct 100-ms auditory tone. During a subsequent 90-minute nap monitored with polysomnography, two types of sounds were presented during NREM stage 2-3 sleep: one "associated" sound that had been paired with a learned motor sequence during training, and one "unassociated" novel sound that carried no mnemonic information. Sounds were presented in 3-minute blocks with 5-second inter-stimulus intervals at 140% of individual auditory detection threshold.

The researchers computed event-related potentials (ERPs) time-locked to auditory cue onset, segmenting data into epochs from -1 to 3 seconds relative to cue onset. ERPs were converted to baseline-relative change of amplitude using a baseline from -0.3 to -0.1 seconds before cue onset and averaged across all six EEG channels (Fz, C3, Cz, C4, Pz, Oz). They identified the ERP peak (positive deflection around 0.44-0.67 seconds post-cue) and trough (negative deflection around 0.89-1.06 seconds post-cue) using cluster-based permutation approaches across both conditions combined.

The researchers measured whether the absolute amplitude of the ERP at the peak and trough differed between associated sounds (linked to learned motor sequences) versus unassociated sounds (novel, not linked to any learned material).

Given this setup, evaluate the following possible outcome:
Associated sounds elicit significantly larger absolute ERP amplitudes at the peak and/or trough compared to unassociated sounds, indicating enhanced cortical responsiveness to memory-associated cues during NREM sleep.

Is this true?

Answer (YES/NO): YES